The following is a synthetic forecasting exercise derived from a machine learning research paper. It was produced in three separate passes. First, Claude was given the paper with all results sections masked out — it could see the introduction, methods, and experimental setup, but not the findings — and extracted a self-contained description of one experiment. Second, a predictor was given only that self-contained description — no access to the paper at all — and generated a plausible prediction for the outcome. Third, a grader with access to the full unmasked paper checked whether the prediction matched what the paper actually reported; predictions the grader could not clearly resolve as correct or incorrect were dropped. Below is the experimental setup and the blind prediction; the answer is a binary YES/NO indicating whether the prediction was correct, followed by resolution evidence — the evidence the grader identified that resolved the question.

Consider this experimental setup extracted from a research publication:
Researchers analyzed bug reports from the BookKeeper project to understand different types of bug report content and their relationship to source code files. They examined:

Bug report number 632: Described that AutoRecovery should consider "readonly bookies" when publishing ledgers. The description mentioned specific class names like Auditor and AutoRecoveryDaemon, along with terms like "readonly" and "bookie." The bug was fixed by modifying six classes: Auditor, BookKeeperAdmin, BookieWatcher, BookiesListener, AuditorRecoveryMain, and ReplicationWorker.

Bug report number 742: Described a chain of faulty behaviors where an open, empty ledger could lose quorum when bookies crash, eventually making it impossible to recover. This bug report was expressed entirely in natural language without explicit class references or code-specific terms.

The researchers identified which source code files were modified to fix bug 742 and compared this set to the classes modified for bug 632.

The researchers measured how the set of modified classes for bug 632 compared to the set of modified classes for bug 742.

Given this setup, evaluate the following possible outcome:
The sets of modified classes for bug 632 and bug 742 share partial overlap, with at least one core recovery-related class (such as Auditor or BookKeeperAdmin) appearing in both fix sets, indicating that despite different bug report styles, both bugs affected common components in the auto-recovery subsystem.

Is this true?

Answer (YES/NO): YES